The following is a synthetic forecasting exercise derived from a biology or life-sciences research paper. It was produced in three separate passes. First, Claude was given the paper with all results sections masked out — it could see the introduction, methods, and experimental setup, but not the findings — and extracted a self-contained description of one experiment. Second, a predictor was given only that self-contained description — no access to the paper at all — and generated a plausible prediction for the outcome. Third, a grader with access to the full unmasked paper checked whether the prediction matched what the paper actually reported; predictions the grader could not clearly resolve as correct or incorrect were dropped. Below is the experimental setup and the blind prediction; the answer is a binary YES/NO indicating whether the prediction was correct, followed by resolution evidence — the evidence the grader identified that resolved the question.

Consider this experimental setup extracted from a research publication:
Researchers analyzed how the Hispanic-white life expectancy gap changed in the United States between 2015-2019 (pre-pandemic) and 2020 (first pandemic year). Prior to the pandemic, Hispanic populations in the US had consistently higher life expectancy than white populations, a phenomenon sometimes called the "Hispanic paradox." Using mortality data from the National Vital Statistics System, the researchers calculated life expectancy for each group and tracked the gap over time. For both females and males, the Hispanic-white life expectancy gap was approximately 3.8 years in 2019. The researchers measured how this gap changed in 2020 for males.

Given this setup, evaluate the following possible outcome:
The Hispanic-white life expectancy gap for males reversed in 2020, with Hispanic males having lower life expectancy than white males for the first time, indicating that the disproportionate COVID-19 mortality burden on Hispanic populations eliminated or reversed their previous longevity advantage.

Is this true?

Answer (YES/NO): NO